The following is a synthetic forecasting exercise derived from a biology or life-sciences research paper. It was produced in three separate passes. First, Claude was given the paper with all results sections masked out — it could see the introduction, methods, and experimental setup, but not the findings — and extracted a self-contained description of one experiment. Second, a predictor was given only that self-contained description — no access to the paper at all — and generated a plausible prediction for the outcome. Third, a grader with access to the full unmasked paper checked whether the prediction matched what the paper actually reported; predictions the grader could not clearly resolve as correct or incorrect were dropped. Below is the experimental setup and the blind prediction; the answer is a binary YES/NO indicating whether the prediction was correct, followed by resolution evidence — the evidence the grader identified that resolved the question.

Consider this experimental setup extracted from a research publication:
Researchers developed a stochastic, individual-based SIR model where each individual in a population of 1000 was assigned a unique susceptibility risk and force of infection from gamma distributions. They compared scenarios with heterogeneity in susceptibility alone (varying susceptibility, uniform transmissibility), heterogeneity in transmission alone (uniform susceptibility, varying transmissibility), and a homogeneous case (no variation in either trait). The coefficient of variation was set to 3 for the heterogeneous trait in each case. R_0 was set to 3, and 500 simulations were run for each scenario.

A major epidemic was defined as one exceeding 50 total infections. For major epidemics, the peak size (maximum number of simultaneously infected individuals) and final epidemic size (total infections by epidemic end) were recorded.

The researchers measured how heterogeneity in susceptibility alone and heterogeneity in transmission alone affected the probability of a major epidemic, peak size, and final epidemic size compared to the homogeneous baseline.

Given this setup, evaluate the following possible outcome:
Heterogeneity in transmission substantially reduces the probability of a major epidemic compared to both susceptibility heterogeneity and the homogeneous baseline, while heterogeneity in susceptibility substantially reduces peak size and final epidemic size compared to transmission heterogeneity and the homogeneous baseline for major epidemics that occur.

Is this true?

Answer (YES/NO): YES